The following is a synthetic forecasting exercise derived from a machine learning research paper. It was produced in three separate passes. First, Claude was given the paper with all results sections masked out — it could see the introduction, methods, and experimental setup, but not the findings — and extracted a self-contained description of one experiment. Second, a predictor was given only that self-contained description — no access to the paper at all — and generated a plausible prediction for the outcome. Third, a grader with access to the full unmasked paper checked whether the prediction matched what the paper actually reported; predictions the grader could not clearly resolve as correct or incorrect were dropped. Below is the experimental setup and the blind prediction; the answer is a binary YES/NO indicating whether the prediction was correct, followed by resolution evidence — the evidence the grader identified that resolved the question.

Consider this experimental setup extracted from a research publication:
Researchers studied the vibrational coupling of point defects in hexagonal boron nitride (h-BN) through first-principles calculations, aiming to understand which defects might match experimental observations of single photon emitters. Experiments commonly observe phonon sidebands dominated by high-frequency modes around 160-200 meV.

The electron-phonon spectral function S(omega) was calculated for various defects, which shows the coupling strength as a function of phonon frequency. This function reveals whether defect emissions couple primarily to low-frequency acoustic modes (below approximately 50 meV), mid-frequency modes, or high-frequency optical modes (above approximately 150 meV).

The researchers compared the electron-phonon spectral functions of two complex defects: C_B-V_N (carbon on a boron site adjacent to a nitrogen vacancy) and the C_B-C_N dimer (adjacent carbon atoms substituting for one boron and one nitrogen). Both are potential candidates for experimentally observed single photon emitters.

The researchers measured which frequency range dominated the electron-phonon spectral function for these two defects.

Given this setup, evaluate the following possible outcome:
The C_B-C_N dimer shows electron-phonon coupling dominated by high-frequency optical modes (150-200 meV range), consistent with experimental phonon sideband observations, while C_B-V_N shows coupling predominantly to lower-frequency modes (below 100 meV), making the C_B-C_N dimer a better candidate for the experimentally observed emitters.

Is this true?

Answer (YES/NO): NO